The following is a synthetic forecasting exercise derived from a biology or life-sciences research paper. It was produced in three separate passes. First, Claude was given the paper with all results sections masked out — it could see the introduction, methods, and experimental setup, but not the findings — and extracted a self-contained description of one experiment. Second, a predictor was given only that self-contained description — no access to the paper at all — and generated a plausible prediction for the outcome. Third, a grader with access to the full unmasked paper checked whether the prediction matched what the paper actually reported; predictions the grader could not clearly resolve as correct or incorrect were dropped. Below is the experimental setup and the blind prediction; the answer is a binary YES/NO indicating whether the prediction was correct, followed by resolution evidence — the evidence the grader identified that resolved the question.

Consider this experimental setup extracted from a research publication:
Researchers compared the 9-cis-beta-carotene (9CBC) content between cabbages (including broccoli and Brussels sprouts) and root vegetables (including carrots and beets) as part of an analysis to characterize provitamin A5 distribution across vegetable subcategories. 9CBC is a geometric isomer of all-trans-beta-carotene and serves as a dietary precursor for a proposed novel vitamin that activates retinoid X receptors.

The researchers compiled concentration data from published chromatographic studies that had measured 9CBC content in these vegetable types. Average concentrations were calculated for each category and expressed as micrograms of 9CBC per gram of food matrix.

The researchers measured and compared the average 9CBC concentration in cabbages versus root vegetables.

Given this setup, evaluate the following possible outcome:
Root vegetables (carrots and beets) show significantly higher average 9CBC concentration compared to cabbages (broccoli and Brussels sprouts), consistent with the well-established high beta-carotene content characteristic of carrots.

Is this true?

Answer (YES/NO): NO